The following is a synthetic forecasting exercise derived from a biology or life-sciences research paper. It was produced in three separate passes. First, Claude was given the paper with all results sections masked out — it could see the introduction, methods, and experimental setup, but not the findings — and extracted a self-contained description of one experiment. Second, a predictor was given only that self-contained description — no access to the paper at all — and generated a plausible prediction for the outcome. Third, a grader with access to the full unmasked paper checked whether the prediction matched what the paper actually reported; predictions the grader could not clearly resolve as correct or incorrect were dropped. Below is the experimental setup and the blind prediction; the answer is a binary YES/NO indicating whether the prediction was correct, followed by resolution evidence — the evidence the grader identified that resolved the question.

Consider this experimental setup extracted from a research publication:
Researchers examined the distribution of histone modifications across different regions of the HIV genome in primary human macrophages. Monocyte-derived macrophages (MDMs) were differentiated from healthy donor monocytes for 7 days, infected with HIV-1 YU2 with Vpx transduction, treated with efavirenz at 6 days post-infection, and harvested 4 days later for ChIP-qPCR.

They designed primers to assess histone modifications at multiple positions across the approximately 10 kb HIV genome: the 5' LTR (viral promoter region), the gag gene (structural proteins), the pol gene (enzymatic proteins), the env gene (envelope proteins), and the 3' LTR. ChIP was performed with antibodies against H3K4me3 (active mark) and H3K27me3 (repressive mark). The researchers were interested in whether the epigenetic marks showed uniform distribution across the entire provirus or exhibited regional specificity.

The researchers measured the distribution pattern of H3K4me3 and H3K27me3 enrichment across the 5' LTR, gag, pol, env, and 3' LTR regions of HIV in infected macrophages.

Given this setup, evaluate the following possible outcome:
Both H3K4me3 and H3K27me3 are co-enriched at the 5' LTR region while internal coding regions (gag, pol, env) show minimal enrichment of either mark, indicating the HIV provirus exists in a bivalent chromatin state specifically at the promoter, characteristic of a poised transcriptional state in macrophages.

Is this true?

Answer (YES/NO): NO